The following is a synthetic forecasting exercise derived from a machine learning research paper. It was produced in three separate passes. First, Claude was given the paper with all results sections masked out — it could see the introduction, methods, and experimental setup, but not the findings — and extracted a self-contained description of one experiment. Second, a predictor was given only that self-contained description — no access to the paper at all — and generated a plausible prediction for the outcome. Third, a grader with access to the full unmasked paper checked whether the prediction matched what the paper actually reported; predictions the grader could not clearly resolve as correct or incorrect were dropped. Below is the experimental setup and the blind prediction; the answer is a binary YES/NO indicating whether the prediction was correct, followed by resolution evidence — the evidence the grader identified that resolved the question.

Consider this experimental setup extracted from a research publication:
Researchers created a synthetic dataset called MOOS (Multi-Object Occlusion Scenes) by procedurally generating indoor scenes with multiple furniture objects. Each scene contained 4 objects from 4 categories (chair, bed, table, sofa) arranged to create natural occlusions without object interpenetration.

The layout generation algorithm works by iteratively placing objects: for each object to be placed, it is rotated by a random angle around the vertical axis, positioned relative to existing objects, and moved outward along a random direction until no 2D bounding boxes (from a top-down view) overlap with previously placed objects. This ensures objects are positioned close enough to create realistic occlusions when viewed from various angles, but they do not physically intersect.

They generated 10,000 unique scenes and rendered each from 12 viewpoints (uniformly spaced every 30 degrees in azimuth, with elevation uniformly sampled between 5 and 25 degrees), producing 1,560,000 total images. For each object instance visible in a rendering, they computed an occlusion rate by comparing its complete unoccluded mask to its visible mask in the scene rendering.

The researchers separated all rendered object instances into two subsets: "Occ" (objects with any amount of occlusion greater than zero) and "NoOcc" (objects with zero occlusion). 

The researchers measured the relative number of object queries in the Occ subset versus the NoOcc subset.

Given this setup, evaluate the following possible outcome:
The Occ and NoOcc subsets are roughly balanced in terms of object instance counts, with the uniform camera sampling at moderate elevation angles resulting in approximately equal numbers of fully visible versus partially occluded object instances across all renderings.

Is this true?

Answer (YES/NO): NO